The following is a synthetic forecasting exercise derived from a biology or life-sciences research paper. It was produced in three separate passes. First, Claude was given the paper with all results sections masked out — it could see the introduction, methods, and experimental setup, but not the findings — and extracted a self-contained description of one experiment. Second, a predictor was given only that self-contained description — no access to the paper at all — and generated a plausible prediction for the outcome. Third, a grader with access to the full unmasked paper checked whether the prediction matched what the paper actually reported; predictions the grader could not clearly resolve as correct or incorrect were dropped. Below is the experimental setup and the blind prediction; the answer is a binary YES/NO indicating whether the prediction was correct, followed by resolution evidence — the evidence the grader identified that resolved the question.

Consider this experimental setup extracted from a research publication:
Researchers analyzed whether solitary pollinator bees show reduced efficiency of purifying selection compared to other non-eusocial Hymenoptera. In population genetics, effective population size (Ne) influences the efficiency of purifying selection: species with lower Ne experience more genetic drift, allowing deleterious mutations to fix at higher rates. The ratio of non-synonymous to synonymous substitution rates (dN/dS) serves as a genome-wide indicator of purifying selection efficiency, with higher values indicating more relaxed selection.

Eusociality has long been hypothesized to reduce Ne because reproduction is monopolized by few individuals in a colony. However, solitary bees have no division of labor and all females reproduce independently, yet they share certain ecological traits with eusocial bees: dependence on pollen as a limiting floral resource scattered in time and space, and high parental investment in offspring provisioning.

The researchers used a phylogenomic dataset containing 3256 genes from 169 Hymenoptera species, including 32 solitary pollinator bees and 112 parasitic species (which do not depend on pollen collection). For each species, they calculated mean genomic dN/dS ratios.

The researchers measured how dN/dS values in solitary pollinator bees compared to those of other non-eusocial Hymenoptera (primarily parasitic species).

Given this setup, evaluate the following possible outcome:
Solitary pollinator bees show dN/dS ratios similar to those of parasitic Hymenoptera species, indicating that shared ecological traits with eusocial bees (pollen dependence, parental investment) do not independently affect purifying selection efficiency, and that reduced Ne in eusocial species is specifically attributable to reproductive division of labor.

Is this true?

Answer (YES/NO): NO